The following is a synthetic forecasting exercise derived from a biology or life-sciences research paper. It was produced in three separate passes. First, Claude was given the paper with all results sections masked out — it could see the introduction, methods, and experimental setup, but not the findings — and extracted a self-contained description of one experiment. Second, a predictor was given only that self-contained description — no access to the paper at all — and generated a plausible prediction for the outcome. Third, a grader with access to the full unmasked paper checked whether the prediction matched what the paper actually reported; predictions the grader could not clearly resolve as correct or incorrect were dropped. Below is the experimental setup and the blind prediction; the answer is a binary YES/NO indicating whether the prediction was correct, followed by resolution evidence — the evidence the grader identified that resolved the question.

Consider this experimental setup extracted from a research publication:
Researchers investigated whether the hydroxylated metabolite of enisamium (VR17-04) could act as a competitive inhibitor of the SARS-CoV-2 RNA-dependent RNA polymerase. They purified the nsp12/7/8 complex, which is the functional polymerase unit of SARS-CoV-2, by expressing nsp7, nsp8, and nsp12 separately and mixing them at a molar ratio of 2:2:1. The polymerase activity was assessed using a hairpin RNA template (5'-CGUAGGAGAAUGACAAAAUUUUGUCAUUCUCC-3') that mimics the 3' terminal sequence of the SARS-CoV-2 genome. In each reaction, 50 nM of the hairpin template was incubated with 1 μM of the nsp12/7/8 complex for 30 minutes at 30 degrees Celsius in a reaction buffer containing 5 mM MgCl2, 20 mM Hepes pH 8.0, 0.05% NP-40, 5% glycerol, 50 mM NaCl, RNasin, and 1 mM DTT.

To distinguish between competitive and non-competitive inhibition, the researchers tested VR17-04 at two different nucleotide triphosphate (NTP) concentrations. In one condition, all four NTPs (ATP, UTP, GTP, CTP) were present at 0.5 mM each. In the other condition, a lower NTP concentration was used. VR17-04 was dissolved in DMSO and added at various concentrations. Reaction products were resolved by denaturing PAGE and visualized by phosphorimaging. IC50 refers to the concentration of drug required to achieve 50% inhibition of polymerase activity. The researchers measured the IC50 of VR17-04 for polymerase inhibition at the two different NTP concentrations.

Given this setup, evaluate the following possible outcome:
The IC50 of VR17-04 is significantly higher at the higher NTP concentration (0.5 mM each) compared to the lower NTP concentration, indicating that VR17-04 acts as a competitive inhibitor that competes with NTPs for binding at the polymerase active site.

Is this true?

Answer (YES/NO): YES